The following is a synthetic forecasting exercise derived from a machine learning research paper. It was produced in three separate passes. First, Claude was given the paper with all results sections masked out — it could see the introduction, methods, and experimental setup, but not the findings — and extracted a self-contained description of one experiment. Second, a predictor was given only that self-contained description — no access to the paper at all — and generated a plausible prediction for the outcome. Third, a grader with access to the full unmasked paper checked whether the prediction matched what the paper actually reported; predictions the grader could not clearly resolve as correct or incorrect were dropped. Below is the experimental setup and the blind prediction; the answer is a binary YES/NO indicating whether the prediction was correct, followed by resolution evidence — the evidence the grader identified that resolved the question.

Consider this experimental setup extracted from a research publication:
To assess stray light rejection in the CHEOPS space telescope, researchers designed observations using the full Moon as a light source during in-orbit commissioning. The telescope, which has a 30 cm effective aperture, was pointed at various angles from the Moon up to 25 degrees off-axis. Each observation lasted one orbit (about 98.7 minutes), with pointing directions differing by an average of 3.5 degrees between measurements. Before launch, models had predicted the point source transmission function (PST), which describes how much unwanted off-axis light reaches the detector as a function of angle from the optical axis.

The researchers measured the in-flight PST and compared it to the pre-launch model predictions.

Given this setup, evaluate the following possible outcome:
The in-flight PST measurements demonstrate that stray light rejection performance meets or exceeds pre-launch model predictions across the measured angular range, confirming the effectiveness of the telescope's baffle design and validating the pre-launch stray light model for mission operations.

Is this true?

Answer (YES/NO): NO